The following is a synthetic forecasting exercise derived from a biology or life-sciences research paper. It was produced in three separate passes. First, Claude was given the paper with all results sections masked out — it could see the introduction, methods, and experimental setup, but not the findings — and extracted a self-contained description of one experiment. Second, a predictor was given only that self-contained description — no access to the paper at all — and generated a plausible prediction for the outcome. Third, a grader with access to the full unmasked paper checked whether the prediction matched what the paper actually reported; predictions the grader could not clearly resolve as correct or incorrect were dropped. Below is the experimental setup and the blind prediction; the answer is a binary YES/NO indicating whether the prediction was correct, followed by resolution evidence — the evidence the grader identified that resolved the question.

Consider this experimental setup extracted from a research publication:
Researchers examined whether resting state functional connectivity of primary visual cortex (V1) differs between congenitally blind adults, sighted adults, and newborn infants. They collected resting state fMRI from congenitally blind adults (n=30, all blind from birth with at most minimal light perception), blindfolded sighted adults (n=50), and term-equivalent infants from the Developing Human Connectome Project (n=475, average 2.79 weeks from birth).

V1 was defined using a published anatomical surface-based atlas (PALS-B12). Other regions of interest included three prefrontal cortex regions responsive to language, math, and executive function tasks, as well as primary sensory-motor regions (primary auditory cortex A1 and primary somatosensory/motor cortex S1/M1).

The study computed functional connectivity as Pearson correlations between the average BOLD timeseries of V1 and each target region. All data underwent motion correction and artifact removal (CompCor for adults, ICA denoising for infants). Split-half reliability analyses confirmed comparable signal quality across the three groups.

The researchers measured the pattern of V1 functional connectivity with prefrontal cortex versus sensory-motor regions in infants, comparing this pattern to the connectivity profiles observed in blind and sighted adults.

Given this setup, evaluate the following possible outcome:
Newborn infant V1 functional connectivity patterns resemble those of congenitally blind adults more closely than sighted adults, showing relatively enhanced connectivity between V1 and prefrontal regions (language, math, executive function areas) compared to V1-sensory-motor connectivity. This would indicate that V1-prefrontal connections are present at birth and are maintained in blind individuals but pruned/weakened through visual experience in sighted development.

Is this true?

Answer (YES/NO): NO